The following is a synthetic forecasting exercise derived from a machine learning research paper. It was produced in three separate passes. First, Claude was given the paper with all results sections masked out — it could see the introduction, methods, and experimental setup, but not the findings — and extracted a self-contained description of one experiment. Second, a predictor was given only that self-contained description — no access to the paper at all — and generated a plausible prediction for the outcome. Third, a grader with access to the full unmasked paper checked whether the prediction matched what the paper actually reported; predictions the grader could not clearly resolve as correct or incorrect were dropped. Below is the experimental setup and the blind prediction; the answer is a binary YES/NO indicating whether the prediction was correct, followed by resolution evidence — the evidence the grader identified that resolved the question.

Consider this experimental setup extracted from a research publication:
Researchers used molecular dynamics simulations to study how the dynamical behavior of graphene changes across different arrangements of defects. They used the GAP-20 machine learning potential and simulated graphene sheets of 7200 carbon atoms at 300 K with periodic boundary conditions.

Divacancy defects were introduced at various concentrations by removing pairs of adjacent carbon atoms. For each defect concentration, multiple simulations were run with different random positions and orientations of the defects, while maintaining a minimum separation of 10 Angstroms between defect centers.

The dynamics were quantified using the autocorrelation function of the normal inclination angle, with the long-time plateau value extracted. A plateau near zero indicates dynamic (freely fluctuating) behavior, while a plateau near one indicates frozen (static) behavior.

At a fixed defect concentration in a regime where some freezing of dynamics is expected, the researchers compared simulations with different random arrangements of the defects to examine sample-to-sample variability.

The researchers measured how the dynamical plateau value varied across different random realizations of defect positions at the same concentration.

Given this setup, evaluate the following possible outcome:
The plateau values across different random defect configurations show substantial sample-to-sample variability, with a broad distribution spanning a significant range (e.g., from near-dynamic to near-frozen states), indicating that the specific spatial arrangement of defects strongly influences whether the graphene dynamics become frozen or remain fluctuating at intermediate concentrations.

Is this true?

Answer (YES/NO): YES